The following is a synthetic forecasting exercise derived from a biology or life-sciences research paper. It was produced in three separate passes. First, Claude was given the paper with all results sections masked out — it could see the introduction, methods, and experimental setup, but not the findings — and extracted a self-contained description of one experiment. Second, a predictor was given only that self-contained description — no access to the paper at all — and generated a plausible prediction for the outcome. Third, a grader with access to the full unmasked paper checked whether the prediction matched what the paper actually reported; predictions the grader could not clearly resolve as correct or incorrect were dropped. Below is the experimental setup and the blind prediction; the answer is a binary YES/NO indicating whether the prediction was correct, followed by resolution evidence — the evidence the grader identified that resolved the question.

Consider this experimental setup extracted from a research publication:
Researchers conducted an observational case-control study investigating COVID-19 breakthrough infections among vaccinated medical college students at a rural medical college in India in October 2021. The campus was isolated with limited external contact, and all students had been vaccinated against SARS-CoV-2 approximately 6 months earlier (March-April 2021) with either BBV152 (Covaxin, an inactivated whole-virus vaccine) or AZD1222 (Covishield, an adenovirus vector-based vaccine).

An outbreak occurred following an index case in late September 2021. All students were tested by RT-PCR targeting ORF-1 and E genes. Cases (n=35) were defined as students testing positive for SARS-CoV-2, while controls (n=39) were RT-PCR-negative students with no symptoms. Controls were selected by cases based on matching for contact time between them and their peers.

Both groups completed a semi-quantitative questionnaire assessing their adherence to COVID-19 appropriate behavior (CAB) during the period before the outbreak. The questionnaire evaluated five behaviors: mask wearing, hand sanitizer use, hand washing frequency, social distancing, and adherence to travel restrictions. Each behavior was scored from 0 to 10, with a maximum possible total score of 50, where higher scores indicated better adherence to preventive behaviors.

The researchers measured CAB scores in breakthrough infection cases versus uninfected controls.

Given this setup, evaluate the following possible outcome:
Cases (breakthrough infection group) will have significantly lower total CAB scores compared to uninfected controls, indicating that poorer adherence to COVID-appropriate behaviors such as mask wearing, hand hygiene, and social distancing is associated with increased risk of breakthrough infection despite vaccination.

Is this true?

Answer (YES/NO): YES